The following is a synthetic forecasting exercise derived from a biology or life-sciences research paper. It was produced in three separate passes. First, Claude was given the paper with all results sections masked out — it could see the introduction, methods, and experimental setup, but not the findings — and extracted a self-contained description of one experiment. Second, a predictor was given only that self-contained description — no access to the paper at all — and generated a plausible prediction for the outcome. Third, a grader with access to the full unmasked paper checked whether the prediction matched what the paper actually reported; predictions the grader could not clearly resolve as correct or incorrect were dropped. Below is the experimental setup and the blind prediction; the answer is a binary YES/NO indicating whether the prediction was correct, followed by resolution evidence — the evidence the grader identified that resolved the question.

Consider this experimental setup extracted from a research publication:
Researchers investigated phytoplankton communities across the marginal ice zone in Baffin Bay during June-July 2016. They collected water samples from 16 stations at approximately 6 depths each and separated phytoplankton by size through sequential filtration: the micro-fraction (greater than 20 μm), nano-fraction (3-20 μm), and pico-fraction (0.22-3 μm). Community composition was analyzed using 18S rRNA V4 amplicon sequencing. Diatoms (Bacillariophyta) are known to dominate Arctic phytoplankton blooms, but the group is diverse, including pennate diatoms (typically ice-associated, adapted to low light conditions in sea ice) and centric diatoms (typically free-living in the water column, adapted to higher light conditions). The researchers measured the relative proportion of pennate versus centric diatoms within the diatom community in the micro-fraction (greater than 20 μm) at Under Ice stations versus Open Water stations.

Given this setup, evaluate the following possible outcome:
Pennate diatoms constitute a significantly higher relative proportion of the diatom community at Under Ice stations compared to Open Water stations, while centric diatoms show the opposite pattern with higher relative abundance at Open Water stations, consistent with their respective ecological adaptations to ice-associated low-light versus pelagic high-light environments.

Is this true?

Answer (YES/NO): YES